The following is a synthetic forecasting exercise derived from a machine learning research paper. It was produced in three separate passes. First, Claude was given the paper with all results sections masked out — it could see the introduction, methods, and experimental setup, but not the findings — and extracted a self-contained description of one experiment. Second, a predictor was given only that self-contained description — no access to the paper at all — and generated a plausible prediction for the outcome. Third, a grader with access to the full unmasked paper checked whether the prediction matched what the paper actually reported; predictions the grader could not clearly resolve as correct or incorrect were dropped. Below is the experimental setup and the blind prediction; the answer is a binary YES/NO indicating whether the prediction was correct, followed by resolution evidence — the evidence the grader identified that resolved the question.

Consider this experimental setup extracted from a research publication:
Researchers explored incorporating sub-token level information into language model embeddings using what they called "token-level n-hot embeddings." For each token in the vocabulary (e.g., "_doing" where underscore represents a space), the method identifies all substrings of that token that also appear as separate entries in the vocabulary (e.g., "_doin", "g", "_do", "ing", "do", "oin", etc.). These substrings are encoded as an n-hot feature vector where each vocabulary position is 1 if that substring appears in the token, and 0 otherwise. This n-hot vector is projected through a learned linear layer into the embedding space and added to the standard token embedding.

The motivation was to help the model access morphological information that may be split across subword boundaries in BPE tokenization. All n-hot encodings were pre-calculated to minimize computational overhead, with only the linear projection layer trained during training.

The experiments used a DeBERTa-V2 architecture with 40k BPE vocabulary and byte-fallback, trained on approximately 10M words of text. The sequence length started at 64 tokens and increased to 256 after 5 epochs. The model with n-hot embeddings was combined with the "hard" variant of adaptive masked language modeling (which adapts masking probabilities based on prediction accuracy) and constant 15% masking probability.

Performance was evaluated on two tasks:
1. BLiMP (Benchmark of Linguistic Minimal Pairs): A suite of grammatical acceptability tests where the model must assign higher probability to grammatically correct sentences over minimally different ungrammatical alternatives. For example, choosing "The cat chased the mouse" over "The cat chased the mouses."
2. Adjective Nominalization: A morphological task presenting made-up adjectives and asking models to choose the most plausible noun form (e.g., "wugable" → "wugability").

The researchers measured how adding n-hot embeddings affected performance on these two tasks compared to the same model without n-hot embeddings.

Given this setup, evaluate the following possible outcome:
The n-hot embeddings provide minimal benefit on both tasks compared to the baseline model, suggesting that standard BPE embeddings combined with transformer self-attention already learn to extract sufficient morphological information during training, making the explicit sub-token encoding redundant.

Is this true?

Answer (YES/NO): NO